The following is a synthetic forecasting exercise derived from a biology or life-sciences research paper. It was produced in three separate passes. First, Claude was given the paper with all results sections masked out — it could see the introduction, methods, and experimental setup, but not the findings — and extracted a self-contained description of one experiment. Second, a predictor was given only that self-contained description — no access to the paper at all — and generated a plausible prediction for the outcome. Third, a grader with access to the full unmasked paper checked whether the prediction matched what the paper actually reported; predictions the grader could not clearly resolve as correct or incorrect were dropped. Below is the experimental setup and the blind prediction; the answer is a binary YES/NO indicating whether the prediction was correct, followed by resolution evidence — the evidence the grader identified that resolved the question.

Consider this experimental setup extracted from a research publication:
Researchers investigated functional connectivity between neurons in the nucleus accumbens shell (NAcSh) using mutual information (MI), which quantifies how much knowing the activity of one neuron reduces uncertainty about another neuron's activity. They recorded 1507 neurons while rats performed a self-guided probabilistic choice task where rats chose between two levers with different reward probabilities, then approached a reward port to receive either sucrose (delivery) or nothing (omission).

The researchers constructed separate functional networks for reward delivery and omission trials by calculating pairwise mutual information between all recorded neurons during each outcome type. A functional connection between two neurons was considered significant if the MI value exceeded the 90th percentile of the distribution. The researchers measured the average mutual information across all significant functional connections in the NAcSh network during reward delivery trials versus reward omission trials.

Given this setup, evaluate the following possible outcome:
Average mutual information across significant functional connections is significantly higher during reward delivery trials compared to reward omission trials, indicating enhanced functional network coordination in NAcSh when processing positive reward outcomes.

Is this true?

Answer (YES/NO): YES